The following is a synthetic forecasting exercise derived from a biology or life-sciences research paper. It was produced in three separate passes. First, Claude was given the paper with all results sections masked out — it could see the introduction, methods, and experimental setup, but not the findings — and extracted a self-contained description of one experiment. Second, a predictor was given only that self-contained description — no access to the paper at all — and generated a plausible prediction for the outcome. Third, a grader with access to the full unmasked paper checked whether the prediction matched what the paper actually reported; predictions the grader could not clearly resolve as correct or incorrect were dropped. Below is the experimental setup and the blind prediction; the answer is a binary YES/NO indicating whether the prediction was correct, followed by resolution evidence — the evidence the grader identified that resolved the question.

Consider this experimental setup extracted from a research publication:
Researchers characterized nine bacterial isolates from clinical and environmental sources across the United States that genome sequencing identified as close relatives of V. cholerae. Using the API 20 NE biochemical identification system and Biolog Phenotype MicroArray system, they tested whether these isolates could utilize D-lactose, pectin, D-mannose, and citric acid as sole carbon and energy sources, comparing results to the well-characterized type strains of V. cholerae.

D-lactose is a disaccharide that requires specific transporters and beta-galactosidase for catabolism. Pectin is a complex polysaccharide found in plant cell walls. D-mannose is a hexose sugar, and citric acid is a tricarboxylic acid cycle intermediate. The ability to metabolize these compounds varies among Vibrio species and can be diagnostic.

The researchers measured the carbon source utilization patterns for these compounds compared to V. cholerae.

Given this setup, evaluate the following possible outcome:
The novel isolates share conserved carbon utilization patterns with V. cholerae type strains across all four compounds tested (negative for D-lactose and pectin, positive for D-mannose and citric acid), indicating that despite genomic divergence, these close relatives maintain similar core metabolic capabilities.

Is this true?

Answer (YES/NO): NO